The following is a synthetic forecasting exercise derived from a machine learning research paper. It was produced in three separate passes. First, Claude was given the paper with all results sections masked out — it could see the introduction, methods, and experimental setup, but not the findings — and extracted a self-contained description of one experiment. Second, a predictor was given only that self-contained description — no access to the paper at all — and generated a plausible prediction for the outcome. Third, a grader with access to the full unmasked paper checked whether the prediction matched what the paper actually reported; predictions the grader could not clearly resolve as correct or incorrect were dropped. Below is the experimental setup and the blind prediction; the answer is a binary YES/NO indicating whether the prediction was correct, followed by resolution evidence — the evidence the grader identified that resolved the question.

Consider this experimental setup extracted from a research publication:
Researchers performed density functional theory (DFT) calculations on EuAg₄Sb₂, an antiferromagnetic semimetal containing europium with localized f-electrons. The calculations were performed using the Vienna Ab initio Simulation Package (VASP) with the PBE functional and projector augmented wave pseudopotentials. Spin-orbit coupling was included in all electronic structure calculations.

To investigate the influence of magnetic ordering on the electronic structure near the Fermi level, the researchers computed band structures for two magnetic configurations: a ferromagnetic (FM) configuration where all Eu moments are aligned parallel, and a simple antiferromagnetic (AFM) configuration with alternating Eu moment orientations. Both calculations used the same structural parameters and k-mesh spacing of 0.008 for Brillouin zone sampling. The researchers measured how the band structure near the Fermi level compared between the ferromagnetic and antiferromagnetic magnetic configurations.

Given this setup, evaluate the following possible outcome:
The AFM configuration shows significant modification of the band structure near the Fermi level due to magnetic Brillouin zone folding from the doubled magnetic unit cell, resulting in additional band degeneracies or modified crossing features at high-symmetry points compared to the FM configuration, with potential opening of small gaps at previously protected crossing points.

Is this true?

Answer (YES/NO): NO